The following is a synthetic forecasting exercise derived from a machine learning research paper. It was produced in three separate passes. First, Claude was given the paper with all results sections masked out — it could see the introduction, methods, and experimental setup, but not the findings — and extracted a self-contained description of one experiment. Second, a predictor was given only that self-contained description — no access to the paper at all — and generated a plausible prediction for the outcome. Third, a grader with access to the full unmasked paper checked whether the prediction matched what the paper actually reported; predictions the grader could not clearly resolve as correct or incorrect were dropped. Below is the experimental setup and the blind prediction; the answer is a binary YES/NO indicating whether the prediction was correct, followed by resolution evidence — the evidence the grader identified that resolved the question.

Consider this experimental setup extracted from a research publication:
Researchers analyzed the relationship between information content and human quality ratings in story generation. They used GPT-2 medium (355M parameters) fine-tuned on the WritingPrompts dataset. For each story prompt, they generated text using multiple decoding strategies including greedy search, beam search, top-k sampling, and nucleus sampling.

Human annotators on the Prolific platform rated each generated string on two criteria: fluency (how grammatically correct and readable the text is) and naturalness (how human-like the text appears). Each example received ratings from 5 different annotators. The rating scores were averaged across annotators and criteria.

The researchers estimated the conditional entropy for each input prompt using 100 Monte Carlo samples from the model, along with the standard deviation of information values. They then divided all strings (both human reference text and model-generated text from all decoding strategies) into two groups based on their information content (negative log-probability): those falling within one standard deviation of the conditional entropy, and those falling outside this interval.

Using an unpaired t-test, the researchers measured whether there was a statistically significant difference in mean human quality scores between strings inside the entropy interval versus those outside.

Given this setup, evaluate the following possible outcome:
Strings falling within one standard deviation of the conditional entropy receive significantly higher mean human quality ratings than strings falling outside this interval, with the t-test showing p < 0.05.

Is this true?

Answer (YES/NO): YES